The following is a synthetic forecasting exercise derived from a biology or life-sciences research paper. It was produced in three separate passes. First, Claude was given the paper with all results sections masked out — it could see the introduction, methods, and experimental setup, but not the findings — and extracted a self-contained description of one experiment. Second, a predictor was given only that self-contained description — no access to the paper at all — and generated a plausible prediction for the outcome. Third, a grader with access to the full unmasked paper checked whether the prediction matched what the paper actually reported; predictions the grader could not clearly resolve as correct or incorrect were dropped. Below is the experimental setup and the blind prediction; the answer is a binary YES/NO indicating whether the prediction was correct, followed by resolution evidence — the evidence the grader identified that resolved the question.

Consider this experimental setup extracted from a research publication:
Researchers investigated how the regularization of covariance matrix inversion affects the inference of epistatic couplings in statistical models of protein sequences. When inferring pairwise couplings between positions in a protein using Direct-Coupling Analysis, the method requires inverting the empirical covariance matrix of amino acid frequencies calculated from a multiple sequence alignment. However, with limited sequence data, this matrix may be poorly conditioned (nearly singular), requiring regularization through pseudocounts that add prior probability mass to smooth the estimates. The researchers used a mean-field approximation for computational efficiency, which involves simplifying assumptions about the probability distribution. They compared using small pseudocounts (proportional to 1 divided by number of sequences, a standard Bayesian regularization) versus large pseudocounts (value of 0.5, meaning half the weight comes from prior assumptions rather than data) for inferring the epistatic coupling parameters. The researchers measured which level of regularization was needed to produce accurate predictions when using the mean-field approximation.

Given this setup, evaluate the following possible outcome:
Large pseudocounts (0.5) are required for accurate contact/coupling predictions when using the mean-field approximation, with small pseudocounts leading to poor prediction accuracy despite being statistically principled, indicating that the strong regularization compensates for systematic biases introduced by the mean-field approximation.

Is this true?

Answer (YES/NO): YES